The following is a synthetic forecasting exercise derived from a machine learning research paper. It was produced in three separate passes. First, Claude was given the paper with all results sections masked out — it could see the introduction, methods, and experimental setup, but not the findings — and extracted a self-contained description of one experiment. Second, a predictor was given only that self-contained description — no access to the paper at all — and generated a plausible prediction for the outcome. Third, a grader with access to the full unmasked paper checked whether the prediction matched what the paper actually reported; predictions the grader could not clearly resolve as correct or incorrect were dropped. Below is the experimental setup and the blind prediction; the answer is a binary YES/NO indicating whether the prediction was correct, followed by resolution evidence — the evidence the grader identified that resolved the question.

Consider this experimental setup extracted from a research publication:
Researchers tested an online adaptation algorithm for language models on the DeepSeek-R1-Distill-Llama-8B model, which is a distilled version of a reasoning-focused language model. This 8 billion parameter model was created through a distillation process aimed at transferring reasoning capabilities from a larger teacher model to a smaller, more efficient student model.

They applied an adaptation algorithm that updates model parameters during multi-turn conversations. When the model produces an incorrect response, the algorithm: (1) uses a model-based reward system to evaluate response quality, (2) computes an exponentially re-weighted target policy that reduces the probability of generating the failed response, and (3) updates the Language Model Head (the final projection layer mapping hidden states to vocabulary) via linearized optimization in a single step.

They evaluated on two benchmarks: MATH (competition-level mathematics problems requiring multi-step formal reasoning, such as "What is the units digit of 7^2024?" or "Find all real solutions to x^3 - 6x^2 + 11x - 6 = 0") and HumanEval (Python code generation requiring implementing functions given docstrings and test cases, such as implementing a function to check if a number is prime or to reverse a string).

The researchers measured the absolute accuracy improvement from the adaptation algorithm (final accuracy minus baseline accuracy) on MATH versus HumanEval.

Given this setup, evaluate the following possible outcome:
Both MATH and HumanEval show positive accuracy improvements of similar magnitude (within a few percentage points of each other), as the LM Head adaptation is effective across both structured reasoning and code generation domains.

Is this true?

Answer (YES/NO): NO